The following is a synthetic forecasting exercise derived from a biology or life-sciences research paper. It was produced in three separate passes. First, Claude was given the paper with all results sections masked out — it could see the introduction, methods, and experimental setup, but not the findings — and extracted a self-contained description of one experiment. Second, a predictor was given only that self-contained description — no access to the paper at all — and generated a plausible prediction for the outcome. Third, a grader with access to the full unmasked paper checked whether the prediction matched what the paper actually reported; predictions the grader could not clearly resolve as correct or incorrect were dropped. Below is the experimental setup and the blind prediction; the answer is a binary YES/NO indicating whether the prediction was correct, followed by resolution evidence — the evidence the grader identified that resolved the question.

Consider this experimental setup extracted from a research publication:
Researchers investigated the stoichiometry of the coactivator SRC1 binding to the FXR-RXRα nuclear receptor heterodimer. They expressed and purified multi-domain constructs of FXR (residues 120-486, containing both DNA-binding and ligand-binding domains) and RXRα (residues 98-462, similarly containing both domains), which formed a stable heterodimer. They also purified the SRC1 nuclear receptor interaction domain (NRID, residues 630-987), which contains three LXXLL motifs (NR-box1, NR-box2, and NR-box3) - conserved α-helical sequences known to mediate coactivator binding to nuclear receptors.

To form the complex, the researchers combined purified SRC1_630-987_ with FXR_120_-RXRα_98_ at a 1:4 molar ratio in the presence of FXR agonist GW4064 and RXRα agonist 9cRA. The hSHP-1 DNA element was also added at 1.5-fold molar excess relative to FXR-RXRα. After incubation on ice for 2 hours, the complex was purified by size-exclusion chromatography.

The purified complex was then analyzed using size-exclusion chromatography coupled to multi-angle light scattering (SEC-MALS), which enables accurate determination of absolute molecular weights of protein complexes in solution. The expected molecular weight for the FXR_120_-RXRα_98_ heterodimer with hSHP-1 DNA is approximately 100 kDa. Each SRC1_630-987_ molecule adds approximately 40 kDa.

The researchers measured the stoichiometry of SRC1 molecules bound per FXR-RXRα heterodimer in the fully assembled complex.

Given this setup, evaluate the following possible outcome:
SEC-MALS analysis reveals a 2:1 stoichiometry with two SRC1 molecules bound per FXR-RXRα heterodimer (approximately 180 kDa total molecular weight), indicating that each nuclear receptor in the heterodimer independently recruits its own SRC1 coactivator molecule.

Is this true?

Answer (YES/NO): NO